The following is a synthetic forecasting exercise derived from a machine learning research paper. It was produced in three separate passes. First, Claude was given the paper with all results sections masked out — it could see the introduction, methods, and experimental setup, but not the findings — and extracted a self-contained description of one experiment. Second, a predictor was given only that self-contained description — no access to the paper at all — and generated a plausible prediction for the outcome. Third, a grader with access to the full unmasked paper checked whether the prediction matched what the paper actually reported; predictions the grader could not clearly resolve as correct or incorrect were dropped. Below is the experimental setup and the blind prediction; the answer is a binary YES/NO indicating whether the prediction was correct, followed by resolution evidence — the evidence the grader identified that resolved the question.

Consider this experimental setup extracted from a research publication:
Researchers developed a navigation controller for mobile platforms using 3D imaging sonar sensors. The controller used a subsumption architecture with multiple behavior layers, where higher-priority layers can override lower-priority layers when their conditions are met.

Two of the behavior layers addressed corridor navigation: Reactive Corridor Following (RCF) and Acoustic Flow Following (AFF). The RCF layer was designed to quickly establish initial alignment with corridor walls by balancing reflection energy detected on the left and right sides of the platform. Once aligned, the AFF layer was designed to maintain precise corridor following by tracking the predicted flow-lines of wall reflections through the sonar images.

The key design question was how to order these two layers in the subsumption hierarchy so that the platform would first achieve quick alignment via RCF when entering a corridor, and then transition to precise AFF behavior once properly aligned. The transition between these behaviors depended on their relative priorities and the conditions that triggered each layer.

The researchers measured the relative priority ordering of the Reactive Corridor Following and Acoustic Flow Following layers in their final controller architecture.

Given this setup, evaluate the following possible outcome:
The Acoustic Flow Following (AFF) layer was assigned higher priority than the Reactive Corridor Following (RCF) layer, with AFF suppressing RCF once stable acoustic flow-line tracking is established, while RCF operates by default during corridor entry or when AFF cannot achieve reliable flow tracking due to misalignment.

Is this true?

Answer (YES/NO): YES